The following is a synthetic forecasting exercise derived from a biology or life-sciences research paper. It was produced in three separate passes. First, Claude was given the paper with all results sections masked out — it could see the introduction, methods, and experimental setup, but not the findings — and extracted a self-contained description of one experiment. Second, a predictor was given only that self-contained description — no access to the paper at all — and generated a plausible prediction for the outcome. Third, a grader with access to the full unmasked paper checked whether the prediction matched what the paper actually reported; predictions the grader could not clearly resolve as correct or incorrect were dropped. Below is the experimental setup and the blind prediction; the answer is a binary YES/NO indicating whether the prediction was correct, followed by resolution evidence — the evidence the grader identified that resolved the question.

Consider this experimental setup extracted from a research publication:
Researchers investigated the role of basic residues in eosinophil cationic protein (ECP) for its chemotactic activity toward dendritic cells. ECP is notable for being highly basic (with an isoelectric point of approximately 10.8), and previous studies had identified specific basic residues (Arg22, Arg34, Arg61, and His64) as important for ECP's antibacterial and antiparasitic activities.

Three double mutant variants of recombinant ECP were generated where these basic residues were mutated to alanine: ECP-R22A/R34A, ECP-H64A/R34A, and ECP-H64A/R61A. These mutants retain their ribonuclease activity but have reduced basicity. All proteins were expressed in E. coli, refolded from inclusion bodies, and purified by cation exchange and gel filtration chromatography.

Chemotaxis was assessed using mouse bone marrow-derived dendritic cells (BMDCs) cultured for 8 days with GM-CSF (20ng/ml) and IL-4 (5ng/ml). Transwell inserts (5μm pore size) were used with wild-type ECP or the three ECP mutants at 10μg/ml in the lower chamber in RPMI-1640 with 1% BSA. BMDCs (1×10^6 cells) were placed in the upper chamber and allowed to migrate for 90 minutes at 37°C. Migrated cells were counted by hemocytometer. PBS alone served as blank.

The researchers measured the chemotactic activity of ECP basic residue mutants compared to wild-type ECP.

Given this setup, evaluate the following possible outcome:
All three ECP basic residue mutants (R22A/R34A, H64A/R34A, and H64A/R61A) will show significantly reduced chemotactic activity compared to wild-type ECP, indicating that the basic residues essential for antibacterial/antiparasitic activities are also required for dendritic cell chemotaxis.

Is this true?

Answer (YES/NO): YES